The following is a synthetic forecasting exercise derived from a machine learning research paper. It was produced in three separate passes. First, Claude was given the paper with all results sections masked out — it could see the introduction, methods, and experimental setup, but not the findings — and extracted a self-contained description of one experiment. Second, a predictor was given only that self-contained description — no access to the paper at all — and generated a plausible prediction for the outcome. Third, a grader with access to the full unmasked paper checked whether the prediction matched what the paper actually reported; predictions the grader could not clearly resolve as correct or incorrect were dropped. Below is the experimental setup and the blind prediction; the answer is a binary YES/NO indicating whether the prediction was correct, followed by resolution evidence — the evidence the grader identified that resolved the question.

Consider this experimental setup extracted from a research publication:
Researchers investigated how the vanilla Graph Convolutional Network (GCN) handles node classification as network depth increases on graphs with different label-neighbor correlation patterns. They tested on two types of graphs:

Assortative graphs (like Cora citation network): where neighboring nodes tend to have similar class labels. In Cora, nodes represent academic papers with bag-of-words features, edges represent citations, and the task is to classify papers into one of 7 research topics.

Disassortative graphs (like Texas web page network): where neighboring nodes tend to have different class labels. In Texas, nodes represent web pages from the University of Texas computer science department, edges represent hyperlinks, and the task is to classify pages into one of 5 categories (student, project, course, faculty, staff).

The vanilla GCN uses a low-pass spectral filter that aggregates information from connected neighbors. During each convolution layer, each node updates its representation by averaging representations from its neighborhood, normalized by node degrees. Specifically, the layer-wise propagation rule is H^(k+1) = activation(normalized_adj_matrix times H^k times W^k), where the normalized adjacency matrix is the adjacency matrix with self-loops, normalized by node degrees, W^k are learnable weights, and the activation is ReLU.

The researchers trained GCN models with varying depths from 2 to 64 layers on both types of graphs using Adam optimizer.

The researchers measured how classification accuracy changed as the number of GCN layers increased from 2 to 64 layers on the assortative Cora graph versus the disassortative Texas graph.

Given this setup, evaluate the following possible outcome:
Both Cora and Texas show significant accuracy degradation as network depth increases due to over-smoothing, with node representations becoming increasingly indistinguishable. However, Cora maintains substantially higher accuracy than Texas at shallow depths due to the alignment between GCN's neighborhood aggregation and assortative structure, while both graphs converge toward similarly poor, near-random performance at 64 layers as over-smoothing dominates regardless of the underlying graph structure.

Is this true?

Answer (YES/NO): NO